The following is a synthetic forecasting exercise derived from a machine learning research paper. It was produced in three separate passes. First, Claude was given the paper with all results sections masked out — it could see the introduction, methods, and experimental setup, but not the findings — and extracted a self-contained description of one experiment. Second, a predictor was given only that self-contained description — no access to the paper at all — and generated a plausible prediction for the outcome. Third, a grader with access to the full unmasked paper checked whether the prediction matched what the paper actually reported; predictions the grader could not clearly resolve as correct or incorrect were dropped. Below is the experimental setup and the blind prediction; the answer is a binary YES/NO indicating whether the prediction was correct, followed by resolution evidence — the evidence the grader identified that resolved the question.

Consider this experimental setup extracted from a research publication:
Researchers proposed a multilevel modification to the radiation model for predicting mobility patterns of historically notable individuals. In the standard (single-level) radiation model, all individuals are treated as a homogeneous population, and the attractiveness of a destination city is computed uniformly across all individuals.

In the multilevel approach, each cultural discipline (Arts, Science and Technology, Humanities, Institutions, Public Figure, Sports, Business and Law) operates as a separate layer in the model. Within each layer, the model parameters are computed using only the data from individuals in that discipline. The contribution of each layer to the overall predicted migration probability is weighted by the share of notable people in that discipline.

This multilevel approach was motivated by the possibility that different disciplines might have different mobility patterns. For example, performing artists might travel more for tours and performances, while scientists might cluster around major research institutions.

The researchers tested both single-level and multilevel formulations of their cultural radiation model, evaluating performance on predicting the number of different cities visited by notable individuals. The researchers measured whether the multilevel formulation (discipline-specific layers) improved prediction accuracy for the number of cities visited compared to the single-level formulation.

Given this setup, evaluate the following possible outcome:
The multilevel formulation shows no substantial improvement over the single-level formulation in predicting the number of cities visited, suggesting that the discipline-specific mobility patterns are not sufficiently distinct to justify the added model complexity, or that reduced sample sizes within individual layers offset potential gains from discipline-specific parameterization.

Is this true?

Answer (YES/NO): YES